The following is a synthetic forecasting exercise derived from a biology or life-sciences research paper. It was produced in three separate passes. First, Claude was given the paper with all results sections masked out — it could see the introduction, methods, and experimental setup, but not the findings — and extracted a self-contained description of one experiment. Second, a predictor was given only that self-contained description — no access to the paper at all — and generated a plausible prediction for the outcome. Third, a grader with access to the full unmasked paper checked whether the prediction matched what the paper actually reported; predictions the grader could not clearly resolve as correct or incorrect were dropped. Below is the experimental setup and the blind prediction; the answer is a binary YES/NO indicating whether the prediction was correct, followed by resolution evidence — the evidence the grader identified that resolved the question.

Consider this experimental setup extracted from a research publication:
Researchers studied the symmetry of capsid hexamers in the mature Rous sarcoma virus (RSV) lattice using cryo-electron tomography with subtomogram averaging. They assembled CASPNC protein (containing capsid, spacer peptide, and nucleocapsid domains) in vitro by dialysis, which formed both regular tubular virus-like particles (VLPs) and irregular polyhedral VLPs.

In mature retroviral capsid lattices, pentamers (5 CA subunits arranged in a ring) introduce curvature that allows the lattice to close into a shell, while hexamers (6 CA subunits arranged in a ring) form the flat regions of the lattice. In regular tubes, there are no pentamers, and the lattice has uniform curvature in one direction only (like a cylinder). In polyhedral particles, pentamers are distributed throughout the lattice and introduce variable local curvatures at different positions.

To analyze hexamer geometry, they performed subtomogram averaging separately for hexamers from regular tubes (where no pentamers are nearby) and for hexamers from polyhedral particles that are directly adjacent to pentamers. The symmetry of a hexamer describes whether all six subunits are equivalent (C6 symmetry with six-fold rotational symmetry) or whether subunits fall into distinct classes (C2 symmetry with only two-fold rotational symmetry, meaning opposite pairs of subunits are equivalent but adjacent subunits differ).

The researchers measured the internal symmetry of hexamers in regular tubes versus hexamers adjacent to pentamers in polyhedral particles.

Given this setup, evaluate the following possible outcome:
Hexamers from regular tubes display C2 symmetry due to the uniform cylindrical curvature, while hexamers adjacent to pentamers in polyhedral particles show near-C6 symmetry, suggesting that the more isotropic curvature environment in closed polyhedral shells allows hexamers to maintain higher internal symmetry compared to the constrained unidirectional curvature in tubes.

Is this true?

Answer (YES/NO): NO